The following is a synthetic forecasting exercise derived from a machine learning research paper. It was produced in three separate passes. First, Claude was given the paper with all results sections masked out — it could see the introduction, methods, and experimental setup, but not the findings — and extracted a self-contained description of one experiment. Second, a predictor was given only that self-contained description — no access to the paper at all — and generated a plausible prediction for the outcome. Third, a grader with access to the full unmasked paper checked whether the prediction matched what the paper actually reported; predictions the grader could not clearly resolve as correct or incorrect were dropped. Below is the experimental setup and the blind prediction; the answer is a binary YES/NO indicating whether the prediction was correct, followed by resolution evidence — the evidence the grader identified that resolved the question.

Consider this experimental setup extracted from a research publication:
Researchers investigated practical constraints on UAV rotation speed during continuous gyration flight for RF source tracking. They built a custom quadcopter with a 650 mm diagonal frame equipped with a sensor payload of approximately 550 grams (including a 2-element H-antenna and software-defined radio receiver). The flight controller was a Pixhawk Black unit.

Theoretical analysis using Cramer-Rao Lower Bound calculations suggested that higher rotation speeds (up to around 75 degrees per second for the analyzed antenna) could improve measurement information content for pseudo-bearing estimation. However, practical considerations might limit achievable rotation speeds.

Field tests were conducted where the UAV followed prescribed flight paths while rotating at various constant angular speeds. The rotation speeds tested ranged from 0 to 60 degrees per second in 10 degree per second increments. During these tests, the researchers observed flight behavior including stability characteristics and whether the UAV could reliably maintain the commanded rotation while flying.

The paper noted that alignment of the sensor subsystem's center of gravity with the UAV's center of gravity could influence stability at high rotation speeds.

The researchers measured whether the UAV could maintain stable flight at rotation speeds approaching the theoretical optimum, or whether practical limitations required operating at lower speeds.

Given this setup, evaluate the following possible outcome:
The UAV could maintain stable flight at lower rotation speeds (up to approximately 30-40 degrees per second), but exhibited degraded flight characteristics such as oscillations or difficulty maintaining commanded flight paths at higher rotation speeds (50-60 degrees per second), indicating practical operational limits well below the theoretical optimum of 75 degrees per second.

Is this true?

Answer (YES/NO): NO